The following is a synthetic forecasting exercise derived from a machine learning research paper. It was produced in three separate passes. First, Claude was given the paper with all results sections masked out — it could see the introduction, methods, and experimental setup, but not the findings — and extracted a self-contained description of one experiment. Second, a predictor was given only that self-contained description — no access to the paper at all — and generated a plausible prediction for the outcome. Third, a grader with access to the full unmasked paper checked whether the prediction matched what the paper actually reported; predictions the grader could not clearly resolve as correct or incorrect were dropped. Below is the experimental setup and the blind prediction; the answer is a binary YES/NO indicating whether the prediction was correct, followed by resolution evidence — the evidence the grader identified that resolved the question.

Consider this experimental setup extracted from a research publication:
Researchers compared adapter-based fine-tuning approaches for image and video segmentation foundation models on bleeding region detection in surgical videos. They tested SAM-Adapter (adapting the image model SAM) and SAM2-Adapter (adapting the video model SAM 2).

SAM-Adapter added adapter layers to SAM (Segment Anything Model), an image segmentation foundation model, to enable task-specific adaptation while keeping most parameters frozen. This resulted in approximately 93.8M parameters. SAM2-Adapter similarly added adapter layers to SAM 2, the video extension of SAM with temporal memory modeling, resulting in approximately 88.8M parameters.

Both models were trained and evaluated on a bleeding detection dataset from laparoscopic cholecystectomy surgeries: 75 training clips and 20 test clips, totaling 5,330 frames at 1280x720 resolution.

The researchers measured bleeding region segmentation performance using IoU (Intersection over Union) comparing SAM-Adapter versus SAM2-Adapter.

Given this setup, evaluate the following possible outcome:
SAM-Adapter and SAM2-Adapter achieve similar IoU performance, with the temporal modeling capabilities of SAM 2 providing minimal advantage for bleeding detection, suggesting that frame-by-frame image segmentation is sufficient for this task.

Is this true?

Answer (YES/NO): NO